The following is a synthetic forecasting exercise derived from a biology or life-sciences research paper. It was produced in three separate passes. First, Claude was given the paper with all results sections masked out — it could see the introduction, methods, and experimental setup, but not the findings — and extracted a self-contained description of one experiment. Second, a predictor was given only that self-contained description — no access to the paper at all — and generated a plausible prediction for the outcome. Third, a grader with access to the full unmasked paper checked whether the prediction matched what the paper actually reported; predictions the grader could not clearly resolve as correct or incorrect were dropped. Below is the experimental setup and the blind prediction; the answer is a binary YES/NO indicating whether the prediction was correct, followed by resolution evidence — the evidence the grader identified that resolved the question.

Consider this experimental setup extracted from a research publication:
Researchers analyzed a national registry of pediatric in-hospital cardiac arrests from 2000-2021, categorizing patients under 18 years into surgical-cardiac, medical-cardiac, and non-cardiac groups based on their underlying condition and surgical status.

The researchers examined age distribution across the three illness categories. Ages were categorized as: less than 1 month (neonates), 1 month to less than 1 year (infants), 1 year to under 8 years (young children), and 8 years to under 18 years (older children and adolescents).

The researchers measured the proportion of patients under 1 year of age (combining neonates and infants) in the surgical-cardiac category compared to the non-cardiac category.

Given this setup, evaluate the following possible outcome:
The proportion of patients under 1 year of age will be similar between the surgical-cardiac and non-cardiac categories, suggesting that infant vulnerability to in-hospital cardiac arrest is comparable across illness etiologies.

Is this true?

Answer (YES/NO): NO